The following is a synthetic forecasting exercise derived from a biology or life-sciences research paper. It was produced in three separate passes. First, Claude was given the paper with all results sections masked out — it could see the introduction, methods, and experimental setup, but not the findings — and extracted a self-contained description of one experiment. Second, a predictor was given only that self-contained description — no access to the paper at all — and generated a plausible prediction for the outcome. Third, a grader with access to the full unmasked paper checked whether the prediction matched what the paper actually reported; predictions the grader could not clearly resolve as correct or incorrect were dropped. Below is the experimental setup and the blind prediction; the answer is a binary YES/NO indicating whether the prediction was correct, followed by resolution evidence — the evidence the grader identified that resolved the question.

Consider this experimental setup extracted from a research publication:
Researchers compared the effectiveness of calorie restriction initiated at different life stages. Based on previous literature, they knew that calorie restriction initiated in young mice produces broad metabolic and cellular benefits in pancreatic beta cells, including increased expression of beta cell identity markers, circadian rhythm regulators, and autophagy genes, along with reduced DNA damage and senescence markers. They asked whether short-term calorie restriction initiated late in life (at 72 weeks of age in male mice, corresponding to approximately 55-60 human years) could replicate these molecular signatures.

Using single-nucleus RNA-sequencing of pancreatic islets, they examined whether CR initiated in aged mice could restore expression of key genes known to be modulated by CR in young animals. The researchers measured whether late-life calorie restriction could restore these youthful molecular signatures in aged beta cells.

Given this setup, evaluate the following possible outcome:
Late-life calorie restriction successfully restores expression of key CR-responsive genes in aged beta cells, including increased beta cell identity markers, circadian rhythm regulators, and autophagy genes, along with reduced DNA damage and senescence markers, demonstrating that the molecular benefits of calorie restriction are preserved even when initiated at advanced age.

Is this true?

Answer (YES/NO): NO